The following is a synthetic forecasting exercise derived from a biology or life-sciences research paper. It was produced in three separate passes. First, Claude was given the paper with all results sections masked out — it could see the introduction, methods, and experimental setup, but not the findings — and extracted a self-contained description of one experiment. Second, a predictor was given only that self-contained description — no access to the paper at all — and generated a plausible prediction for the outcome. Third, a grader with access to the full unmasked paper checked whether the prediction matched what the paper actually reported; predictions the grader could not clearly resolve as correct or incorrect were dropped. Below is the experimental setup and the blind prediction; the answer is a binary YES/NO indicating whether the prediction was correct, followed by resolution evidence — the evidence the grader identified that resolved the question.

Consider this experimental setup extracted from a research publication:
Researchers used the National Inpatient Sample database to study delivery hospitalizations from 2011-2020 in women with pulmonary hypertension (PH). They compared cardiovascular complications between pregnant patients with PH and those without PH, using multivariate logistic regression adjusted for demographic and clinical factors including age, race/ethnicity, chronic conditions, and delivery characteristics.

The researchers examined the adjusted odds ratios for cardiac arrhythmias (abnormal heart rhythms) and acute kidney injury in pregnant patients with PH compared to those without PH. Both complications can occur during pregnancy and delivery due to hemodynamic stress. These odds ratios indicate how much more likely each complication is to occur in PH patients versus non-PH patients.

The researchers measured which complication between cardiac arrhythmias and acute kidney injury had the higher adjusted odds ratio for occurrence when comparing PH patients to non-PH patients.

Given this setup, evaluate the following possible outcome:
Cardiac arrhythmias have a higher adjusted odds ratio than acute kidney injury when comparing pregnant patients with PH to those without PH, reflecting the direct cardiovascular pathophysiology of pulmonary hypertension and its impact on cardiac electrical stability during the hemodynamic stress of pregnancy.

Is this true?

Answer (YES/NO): YES